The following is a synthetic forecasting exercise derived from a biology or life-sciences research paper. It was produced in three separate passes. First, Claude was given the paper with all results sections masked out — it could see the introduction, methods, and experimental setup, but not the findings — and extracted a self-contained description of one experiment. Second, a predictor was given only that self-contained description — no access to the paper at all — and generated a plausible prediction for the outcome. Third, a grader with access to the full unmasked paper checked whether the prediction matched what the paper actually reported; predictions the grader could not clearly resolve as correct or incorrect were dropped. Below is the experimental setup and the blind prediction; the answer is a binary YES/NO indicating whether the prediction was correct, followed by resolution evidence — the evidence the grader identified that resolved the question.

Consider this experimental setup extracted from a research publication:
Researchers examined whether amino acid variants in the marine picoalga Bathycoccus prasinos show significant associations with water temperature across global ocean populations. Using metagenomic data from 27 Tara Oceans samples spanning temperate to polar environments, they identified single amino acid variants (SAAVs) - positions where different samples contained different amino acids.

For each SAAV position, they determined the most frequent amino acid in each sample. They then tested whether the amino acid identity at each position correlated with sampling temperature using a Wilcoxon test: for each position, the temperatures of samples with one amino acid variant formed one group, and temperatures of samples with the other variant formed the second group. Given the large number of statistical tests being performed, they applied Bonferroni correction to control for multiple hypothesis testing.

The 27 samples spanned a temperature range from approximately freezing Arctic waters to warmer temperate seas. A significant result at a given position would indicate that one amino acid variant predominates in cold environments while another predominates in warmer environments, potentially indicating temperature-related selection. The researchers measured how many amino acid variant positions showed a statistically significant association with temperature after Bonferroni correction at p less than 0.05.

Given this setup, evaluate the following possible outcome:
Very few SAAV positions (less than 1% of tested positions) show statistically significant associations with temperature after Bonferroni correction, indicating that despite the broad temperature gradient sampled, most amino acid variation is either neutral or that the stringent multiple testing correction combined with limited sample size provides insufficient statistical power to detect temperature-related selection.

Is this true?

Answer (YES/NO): YES